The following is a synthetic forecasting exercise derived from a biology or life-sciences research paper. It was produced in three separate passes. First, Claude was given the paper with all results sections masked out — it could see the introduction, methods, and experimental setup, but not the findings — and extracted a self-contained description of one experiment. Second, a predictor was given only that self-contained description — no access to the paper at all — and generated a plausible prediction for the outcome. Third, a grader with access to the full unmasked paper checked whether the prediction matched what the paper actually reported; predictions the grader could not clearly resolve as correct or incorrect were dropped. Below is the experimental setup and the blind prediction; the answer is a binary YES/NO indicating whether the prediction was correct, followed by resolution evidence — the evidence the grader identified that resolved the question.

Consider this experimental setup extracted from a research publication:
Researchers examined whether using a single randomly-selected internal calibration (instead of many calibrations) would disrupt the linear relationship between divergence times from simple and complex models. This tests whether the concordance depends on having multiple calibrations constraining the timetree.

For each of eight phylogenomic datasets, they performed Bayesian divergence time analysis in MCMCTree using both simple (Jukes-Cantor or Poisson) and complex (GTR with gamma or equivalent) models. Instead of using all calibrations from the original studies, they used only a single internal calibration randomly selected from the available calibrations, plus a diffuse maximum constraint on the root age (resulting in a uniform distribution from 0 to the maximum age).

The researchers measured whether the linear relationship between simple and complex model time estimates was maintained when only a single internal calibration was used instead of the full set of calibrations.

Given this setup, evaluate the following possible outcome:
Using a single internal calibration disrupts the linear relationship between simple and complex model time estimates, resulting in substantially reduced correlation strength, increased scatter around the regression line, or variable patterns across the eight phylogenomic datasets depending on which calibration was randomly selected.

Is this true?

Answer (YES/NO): NO